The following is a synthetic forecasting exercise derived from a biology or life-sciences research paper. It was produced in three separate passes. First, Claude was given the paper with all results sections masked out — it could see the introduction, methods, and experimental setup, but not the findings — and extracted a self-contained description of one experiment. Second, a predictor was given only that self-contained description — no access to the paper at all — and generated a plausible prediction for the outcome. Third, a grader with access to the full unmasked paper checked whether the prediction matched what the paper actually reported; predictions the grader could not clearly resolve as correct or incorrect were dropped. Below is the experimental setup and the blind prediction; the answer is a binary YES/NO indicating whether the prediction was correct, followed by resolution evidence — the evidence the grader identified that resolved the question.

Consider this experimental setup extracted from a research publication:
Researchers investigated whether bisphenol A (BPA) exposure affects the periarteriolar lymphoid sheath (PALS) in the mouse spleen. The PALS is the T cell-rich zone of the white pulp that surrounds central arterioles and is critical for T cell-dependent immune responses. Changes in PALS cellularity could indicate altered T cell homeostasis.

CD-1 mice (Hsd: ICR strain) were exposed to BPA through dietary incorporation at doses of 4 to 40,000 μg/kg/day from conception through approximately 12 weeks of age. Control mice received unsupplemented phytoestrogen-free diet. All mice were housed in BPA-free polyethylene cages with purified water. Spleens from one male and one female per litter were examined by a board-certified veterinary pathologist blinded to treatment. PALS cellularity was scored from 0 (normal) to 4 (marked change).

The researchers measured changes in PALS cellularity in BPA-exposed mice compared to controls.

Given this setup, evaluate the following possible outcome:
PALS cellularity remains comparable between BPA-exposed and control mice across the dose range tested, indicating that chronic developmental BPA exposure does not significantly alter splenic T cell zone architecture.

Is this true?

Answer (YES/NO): NO